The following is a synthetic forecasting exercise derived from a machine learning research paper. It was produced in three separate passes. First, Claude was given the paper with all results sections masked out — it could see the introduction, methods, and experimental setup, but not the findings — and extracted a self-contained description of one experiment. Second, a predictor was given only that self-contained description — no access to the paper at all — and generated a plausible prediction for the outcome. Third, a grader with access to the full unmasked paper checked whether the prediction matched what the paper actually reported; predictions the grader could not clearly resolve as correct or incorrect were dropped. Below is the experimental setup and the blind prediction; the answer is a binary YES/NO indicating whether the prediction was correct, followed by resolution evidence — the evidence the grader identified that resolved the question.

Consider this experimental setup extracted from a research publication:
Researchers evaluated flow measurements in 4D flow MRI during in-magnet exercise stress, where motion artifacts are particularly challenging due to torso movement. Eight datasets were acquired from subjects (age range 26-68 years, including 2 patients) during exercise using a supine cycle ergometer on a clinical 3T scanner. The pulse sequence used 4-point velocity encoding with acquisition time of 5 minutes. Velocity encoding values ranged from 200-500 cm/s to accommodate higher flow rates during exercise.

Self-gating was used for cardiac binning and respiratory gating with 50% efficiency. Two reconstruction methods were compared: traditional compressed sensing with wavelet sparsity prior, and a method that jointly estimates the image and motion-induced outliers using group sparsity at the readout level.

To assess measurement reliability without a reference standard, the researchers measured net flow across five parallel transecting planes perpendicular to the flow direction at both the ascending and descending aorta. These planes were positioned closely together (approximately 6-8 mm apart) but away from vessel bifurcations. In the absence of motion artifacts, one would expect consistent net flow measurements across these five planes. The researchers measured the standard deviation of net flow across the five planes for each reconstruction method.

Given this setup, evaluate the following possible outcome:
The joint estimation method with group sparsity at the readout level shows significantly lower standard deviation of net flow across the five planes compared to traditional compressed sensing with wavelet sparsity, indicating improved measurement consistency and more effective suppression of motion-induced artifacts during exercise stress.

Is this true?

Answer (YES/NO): YES